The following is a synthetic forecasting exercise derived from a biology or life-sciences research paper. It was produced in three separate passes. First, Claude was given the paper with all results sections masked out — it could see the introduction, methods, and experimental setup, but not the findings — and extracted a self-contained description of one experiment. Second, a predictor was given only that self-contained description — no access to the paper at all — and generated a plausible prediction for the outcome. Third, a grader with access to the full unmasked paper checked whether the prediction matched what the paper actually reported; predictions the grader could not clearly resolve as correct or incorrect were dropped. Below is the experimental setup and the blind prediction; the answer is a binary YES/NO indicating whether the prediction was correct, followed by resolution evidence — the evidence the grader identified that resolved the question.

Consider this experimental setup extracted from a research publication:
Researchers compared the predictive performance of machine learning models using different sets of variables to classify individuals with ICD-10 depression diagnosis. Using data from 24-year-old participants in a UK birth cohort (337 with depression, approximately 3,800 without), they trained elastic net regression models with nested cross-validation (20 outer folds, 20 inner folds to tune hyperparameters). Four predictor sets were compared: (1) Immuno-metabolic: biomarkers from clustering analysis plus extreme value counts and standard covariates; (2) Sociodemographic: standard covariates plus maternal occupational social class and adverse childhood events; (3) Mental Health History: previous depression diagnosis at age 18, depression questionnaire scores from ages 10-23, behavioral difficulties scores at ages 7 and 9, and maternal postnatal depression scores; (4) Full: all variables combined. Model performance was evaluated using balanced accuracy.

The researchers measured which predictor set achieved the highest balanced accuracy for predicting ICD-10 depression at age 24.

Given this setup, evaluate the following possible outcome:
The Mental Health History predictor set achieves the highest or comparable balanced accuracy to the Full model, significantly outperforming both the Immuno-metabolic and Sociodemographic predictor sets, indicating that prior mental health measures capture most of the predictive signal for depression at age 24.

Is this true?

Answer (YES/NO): YES